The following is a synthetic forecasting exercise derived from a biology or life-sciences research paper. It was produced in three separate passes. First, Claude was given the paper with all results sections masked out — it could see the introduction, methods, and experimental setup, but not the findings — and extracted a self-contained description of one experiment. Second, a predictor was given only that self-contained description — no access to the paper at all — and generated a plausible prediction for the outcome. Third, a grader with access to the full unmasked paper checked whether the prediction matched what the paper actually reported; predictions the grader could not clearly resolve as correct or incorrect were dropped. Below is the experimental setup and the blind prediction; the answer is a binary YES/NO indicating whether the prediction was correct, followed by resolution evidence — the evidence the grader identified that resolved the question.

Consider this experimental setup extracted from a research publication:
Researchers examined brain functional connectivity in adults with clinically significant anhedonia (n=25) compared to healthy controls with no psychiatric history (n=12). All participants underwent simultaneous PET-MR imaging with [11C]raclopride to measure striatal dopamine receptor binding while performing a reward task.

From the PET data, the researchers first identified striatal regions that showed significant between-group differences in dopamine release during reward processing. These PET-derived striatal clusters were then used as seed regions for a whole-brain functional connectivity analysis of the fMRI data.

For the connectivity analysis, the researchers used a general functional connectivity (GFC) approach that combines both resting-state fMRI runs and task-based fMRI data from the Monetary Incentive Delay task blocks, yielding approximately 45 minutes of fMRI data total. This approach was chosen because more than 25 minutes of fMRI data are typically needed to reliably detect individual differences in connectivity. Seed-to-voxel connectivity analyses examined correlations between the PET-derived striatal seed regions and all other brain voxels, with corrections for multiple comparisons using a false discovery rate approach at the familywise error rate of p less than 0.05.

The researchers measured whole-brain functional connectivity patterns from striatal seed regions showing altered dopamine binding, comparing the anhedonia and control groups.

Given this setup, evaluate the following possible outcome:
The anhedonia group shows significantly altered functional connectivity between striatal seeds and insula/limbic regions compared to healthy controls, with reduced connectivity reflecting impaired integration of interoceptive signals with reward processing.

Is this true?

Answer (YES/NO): NO